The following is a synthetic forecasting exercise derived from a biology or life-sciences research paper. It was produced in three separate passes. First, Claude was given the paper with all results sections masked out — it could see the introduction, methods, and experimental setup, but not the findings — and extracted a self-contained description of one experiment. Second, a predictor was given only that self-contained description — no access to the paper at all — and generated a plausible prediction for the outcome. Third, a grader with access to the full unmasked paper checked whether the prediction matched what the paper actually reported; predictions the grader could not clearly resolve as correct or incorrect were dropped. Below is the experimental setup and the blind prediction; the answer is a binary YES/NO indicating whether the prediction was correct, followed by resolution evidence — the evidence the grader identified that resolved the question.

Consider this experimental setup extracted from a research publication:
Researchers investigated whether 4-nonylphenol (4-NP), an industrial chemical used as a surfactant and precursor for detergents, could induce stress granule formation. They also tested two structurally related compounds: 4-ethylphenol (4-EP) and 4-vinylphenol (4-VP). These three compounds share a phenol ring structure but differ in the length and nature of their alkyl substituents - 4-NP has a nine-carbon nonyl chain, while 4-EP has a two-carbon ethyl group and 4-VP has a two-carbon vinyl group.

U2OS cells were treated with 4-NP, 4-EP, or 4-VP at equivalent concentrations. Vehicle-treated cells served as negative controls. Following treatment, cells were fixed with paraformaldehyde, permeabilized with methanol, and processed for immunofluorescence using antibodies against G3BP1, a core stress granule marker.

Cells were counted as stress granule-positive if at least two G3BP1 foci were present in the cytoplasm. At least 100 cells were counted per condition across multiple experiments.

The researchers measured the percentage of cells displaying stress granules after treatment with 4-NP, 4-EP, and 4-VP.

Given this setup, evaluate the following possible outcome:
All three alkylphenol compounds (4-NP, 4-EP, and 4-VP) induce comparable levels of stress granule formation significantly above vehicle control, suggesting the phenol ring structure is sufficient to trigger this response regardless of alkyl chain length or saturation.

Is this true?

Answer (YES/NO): NO